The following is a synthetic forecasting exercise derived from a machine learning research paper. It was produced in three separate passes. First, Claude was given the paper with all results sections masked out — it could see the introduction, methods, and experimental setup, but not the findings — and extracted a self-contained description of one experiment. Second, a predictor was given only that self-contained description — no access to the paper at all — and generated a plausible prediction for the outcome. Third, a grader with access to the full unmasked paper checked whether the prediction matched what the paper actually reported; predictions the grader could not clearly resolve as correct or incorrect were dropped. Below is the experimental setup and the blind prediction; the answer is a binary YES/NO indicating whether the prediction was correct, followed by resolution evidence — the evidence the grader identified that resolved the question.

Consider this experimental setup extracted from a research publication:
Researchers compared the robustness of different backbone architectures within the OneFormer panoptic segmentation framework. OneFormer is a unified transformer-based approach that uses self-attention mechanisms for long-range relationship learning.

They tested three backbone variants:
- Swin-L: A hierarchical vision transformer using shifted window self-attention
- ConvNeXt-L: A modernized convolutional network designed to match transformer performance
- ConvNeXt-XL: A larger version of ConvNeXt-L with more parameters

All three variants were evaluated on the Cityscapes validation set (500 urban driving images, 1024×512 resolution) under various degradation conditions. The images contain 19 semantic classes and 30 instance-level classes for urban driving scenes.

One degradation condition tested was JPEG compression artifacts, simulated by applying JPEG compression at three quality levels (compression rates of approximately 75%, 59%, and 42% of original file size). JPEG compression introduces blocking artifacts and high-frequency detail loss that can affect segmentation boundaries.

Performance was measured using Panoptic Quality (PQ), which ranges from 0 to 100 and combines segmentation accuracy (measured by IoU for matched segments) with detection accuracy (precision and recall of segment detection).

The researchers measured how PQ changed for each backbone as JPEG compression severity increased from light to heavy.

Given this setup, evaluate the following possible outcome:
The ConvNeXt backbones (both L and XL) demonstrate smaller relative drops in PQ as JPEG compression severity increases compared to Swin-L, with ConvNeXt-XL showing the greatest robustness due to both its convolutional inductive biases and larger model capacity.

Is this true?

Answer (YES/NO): NO